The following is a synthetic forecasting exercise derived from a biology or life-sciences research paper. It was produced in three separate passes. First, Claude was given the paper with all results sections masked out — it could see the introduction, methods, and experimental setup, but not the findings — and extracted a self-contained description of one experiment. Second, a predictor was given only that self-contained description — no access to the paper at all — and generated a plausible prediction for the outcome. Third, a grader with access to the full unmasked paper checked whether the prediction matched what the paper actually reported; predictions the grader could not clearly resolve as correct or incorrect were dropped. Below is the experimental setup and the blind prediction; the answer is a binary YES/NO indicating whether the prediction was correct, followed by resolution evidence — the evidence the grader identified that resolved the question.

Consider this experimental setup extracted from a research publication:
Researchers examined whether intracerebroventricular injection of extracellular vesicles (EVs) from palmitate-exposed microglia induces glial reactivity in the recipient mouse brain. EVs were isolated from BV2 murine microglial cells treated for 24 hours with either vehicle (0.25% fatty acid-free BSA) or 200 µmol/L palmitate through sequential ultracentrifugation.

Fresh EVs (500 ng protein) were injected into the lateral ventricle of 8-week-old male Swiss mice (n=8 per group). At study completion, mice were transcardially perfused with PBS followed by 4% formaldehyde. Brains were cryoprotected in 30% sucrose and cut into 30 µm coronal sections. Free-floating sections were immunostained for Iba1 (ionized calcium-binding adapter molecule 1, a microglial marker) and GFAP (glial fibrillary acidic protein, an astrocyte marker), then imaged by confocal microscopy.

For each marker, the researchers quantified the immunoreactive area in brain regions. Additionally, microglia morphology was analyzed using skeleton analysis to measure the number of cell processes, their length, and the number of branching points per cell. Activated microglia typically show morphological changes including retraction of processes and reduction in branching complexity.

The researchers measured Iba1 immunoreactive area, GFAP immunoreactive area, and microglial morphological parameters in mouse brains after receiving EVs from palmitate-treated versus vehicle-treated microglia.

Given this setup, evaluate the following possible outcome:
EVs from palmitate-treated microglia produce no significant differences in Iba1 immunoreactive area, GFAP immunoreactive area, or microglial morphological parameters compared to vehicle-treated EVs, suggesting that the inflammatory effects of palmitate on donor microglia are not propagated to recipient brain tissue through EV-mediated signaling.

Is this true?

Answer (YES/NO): NO